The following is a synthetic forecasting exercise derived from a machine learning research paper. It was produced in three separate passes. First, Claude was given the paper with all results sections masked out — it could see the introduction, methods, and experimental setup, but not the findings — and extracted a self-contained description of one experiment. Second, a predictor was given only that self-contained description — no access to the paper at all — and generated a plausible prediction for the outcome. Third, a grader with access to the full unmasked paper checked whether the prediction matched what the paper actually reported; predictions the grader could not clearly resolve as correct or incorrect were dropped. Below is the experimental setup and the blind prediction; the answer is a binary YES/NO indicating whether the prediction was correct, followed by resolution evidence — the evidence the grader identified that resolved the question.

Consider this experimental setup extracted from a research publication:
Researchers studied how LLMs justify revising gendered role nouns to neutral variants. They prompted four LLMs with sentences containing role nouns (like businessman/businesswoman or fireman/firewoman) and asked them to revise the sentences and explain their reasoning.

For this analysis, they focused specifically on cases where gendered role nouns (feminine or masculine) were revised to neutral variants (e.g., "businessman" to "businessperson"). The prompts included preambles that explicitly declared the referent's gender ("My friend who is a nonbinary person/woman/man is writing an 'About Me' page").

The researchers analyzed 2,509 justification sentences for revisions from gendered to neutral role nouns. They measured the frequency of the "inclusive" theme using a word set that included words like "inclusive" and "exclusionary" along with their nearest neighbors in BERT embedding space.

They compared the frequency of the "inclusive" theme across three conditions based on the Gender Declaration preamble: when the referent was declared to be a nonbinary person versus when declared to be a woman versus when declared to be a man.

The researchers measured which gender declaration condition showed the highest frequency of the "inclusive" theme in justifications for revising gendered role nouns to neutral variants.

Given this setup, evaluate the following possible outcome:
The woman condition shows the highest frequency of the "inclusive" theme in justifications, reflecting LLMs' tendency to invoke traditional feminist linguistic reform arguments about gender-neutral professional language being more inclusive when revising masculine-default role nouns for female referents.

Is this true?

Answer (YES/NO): NO